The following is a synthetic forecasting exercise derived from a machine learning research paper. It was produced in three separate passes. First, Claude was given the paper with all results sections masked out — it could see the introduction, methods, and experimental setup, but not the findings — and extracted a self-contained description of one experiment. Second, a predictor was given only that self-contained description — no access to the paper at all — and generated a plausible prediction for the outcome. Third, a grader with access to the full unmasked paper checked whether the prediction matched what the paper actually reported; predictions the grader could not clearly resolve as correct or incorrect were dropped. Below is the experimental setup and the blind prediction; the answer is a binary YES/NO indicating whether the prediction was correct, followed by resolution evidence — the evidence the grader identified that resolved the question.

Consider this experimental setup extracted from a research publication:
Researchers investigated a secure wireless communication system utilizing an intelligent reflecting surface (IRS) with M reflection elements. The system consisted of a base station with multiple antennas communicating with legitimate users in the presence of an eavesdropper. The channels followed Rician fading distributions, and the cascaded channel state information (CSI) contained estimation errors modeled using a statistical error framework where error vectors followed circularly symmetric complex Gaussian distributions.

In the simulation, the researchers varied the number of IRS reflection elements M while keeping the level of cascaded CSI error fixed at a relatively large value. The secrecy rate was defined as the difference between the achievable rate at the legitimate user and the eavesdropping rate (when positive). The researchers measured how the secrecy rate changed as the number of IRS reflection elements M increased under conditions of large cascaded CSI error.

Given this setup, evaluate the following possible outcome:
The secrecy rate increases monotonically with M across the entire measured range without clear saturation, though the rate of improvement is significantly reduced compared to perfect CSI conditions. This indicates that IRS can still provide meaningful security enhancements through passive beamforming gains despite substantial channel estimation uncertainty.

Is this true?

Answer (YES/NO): NO